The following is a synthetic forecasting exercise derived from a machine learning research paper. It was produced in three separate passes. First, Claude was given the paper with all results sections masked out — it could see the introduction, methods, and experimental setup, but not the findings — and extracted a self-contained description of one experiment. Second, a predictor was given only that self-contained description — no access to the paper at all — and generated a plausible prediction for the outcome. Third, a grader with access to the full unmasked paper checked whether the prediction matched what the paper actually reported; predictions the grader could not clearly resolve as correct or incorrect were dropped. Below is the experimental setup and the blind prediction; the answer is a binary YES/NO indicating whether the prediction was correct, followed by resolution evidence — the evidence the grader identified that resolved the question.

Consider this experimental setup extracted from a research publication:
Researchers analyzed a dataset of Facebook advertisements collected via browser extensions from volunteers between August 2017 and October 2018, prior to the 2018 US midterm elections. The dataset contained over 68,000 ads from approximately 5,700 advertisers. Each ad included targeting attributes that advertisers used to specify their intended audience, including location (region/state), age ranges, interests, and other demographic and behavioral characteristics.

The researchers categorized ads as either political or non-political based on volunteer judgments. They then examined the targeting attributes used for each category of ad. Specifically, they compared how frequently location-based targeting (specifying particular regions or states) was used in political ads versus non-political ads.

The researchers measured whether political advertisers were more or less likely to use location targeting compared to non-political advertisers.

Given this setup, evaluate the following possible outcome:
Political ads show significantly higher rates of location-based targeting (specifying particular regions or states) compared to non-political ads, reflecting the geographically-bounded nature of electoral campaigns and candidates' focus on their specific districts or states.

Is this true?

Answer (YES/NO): YES